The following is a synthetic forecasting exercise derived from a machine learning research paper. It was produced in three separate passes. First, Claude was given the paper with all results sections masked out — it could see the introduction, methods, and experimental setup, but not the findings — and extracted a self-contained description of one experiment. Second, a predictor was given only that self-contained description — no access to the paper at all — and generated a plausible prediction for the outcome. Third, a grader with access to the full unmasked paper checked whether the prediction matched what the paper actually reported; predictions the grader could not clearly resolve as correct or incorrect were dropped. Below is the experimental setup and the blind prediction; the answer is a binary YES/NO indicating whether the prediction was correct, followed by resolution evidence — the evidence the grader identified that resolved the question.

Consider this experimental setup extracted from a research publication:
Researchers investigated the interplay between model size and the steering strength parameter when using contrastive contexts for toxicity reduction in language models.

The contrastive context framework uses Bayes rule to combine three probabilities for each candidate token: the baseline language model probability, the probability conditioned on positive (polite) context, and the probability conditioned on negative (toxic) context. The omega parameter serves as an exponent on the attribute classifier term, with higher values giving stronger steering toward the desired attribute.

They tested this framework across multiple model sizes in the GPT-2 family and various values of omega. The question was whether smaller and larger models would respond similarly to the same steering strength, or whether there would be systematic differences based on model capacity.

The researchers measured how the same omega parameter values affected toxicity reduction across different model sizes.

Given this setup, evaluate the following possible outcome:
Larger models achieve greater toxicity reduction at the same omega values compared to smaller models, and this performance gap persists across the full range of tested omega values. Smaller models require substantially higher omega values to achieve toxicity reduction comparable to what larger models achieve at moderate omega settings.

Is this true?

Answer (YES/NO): NO